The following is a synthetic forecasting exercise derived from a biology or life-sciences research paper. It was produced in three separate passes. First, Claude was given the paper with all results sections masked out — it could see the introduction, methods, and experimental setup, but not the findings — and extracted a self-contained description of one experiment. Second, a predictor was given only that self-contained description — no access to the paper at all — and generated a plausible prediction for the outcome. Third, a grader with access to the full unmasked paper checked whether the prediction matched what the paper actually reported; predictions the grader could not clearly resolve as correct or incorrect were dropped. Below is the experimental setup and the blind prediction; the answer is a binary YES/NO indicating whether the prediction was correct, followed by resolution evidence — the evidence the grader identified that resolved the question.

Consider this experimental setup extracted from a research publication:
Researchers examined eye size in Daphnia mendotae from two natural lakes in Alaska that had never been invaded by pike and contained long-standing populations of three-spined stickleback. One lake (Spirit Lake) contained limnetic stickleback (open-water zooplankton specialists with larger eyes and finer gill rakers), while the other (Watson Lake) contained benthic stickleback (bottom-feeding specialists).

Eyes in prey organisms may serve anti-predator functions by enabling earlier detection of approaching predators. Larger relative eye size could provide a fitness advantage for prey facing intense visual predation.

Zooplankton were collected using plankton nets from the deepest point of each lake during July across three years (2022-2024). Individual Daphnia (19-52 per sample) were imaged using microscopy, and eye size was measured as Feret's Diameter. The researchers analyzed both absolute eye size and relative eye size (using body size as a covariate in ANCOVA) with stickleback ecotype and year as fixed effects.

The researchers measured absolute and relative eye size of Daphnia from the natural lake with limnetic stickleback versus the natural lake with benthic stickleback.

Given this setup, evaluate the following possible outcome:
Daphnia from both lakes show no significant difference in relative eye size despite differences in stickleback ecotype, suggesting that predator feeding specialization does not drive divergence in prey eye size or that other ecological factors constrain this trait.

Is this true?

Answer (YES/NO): NO